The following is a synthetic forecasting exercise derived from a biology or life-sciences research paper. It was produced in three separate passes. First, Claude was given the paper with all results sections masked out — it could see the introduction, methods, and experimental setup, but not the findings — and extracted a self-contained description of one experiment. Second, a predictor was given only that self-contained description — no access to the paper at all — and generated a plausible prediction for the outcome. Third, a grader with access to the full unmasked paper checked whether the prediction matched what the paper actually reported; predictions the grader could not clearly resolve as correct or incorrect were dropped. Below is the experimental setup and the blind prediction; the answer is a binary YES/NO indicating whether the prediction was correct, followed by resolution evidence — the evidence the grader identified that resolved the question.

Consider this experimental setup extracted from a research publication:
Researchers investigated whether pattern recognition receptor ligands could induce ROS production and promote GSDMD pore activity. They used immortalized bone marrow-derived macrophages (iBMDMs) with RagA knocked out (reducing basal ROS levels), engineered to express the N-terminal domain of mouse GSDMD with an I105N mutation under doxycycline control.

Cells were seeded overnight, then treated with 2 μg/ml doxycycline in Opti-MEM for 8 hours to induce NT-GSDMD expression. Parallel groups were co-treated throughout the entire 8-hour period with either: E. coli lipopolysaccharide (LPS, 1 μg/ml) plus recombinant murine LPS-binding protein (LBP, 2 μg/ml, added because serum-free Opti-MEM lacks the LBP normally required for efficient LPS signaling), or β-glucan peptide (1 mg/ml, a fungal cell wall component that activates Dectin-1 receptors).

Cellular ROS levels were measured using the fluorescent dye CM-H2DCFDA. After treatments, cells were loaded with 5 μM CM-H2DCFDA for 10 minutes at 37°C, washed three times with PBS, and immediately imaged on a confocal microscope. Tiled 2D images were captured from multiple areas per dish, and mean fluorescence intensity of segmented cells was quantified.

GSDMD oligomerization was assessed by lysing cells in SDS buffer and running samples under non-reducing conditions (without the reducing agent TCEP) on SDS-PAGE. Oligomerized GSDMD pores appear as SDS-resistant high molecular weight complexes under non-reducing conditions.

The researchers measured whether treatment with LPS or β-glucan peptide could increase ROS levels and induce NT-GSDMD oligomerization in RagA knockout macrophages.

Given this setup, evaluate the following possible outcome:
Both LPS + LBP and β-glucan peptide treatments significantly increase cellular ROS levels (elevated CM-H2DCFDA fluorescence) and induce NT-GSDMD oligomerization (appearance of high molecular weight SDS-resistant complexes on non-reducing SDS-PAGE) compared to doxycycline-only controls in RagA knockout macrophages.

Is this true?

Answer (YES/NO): YES